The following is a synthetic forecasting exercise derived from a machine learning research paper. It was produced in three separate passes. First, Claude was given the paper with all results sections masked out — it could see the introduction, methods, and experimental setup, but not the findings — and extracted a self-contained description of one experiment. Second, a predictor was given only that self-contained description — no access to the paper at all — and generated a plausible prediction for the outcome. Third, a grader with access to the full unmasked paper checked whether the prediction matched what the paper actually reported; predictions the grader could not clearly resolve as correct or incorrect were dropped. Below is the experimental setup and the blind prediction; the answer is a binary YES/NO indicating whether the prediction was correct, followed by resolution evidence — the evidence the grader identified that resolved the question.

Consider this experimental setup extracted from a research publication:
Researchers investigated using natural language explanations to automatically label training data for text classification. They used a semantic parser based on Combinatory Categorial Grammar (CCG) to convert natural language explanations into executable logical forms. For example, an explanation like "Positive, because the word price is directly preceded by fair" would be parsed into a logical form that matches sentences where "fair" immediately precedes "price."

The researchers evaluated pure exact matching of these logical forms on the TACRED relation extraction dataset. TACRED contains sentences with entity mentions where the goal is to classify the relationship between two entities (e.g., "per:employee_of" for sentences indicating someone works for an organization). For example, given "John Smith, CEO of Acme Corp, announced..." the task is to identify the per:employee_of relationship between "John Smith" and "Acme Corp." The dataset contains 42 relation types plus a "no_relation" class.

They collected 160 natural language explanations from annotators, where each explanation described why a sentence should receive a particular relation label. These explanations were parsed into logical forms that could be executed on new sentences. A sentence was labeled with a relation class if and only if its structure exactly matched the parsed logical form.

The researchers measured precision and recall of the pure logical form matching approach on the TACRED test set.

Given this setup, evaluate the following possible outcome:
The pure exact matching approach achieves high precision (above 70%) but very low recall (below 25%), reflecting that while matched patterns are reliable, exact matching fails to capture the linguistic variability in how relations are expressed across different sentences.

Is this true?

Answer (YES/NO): YES